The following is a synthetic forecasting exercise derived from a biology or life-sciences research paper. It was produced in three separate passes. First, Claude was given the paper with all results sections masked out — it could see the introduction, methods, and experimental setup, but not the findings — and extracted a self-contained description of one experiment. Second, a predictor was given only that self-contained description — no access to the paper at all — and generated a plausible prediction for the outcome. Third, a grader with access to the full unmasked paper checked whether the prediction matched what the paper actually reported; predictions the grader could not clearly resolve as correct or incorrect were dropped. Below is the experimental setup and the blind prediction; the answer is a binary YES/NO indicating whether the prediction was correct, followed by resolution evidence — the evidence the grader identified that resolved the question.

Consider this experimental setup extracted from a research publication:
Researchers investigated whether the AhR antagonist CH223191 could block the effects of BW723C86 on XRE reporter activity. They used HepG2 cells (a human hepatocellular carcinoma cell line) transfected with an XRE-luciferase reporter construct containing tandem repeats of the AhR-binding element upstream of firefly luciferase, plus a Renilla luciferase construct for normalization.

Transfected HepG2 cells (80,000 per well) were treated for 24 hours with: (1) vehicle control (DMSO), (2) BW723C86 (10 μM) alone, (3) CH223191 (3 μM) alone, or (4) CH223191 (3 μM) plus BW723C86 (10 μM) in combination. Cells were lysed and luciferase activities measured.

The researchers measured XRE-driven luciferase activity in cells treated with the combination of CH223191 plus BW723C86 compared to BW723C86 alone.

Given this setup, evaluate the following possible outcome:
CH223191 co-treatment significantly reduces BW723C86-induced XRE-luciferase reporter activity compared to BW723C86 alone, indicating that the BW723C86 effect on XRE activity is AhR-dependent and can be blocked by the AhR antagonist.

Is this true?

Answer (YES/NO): YES